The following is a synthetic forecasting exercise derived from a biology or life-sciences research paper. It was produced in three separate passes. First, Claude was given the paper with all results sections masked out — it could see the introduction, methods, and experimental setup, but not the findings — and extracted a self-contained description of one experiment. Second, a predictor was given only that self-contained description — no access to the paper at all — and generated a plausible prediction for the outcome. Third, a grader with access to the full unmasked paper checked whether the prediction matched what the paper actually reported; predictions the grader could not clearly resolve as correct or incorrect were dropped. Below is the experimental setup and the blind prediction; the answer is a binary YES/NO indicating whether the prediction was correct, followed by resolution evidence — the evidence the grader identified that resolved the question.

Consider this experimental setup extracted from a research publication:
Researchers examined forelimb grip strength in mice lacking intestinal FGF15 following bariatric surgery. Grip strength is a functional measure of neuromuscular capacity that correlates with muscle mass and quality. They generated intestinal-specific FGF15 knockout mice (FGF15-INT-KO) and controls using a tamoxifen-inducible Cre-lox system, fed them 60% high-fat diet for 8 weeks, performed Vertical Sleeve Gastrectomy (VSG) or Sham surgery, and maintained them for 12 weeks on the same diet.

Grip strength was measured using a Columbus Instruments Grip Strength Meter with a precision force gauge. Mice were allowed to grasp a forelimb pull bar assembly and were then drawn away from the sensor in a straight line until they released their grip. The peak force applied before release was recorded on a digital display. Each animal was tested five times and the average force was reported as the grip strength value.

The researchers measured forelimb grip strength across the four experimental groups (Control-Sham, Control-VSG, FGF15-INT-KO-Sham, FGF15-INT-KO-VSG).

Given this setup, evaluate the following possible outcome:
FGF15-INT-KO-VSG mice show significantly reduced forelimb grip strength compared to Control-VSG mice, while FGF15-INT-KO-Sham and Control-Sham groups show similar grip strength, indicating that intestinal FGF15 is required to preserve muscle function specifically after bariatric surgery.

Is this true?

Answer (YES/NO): NO